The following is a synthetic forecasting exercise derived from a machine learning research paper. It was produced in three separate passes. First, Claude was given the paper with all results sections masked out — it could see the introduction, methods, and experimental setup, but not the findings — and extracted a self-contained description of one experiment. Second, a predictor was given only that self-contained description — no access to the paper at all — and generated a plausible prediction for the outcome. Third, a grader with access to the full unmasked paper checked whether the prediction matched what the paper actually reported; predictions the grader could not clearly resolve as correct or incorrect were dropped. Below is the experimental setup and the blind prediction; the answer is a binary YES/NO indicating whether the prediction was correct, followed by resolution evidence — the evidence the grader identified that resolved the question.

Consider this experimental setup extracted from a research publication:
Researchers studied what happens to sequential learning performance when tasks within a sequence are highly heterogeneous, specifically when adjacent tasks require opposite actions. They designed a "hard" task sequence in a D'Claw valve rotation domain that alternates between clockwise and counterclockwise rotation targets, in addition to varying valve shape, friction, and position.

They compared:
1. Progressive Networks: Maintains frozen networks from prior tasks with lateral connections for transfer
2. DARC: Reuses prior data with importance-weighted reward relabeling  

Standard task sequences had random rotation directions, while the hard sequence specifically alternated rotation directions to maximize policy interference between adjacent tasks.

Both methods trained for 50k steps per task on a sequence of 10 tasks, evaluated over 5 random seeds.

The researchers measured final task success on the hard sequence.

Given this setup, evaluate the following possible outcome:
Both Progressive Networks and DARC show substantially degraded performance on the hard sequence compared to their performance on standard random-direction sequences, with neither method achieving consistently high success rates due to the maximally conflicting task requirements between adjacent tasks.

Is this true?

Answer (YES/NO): NO